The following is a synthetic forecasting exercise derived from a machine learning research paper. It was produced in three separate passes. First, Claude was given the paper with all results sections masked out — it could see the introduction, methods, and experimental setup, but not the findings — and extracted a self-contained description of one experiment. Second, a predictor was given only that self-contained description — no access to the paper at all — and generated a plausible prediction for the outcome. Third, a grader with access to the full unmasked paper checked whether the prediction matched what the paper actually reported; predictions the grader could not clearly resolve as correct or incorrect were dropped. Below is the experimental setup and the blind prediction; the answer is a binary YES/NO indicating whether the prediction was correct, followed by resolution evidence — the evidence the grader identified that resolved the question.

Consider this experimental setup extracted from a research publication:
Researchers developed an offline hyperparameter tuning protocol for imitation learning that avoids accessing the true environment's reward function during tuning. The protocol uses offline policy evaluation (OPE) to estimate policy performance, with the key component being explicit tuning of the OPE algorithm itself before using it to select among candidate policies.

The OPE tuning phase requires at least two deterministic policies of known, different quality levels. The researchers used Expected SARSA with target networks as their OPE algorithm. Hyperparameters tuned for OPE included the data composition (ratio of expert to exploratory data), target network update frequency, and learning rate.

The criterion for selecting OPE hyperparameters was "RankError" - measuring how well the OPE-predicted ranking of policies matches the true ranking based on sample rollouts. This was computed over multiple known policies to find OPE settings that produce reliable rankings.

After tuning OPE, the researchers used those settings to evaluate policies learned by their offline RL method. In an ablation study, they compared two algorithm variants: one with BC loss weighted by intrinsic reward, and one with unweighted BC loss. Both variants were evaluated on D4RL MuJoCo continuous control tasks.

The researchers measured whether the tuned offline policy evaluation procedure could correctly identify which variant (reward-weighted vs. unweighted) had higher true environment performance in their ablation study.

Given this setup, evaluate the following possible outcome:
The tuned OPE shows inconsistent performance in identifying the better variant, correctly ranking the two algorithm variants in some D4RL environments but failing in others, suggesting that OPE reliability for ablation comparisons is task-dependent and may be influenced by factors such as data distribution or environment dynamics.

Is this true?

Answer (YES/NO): NO